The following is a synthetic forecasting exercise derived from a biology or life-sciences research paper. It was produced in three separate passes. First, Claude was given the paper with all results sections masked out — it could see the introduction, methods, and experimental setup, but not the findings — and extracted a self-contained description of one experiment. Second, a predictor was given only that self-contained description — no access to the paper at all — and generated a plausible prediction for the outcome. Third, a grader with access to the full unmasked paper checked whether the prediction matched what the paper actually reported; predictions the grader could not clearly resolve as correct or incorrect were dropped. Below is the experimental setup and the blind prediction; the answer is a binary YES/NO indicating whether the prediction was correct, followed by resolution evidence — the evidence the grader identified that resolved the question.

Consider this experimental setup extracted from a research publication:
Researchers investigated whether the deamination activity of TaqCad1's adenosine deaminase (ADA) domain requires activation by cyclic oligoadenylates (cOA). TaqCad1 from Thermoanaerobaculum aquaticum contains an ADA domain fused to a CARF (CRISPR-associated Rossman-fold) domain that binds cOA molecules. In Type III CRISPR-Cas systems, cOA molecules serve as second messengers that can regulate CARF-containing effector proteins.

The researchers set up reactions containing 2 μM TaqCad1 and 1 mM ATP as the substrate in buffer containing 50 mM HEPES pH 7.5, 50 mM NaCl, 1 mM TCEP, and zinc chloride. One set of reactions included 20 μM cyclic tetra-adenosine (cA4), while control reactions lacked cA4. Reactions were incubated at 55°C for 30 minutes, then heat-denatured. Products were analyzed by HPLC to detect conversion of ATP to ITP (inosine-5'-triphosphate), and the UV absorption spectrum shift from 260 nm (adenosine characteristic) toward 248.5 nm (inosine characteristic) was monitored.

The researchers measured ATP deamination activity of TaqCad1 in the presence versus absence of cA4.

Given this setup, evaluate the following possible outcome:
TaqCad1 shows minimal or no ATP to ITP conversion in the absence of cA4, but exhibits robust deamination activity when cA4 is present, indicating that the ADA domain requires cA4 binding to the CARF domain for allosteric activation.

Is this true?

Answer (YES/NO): YES